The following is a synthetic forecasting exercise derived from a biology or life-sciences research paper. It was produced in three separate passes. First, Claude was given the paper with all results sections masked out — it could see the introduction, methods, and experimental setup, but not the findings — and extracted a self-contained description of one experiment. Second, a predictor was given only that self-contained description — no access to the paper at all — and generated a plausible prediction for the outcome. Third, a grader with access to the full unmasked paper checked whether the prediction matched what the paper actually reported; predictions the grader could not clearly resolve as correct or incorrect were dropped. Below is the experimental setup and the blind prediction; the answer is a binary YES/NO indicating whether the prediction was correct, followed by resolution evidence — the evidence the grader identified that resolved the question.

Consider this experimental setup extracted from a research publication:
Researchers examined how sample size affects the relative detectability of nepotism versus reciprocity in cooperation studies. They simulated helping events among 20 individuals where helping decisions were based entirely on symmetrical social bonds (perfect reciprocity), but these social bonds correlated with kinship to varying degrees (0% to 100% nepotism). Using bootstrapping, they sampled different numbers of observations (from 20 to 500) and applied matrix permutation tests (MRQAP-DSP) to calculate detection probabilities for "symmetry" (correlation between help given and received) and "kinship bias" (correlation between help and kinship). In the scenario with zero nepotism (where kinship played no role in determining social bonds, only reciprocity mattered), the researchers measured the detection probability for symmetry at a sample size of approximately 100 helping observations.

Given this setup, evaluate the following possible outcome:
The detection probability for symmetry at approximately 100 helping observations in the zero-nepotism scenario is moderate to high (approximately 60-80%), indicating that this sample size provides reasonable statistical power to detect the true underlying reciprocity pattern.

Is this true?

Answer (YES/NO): NO